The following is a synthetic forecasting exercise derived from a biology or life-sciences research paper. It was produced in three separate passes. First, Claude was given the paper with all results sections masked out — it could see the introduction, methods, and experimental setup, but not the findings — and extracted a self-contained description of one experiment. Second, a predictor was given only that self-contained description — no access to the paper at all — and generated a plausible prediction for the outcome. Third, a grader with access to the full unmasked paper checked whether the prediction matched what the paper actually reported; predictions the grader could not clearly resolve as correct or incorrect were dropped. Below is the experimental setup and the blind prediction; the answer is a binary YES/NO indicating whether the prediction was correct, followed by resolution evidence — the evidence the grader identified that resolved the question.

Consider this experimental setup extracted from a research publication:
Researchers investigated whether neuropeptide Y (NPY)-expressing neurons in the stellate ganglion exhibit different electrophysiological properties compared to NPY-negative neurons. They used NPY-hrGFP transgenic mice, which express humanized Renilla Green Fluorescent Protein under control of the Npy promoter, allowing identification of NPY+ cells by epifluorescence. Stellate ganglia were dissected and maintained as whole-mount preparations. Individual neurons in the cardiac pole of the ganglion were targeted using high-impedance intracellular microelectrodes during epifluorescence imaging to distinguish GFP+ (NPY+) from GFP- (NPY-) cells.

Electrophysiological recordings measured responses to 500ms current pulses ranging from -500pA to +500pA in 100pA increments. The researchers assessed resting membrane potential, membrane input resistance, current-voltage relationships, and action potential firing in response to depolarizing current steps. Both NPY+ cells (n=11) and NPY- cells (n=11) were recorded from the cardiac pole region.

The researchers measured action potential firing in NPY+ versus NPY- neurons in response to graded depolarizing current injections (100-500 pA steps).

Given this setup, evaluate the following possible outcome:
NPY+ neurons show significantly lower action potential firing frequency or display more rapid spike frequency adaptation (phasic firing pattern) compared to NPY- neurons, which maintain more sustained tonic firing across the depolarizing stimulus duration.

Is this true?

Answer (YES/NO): NO